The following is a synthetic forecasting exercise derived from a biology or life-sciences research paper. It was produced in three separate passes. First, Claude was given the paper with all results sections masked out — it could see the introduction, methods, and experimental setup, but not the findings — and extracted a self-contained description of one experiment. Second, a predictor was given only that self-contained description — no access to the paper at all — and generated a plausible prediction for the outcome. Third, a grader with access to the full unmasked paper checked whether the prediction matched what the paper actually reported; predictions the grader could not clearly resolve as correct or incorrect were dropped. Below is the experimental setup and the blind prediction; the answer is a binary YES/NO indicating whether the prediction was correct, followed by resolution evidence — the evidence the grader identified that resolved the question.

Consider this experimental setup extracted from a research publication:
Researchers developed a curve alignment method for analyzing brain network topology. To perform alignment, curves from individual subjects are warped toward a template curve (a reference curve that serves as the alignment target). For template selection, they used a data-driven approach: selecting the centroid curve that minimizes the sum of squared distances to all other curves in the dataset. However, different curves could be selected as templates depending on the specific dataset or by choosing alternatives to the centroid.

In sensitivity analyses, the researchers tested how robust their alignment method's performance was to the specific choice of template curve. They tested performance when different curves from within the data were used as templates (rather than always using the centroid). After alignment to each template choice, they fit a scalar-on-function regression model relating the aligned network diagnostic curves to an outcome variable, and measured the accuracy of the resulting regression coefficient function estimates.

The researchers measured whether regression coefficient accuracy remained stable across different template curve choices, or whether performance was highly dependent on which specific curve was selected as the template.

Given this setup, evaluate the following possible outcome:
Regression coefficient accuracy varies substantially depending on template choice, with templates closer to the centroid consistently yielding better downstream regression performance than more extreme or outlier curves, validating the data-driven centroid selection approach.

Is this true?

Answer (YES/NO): NO